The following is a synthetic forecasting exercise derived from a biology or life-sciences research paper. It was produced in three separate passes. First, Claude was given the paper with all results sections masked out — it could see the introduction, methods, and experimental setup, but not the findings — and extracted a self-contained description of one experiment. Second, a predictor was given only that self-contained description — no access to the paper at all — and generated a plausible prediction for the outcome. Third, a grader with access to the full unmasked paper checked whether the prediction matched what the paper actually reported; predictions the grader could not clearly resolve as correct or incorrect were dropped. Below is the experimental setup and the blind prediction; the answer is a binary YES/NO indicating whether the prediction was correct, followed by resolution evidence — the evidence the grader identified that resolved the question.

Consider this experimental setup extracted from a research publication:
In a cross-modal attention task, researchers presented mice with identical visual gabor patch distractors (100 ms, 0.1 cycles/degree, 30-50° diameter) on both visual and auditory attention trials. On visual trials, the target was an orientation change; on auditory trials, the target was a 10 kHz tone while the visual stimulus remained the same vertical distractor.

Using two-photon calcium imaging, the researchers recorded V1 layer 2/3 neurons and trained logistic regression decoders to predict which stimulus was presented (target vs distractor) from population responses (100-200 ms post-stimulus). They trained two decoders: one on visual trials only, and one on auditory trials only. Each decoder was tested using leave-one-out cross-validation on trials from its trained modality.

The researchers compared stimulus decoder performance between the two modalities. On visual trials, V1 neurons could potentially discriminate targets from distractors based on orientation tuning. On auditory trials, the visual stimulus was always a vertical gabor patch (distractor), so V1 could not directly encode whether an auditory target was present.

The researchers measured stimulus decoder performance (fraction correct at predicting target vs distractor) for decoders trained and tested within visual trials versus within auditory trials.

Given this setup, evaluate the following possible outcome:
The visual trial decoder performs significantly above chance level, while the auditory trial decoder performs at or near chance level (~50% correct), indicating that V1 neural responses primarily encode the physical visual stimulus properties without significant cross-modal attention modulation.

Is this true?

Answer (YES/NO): NO